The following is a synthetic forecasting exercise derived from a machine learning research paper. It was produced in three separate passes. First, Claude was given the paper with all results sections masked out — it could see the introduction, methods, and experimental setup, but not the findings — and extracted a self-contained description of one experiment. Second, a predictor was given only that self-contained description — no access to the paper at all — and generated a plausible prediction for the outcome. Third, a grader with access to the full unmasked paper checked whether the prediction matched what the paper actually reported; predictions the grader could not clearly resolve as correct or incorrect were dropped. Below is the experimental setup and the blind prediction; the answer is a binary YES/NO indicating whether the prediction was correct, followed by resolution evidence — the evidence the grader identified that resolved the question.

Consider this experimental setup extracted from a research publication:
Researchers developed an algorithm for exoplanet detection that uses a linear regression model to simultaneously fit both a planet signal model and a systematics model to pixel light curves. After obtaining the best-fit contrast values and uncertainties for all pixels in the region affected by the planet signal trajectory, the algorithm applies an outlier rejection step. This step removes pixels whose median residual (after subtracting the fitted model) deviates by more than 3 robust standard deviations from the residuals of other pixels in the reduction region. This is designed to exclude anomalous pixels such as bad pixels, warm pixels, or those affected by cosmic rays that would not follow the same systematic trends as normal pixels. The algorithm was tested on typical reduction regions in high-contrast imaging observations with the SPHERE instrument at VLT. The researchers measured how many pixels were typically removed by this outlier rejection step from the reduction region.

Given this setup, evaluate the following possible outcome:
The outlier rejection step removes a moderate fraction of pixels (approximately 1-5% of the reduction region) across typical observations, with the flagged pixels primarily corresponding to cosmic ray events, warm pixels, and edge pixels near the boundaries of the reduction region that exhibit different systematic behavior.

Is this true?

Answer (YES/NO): NO